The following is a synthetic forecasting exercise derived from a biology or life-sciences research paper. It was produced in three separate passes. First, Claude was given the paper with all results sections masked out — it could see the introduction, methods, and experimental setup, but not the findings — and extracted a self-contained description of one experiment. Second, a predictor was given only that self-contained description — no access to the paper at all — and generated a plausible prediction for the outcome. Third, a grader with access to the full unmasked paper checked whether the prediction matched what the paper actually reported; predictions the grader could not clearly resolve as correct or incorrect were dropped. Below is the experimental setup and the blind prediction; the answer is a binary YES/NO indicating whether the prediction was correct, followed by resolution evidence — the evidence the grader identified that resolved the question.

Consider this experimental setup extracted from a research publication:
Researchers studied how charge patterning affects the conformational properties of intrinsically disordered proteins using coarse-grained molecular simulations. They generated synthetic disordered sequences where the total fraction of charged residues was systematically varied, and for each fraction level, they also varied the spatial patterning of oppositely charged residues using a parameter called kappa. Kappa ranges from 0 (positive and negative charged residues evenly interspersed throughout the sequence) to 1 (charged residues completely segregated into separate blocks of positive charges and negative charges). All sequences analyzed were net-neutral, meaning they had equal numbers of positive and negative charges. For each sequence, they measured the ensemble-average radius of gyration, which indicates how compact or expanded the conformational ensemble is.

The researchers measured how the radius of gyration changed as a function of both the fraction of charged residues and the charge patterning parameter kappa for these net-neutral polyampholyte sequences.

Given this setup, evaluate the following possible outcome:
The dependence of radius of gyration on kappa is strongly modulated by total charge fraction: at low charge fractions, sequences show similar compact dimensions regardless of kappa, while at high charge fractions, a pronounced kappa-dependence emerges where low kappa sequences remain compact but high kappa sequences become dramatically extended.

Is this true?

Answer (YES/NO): NO